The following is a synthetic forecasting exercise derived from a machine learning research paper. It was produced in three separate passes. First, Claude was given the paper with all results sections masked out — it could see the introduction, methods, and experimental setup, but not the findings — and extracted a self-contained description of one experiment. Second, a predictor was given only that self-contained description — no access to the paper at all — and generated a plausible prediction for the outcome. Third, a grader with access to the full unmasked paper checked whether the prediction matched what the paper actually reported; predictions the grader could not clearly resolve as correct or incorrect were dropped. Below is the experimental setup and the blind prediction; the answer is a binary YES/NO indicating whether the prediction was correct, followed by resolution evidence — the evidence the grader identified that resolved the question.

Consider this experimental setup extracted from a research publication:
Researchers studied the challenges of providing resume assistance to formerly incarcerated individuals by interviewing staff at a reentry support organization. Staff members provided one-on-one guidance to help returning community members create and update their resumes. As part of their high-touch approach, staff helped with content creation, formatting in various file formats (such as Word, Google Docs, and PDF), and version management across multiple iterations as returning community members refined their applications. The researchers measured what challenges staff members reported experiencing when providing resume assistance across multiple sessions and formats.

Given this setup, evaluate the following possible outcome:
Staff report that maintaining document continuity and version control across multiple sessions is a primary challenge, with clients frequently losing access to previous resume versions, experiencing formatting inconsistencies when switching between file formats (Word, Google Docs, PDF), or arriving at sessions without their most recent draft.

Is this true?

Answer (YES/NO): NO